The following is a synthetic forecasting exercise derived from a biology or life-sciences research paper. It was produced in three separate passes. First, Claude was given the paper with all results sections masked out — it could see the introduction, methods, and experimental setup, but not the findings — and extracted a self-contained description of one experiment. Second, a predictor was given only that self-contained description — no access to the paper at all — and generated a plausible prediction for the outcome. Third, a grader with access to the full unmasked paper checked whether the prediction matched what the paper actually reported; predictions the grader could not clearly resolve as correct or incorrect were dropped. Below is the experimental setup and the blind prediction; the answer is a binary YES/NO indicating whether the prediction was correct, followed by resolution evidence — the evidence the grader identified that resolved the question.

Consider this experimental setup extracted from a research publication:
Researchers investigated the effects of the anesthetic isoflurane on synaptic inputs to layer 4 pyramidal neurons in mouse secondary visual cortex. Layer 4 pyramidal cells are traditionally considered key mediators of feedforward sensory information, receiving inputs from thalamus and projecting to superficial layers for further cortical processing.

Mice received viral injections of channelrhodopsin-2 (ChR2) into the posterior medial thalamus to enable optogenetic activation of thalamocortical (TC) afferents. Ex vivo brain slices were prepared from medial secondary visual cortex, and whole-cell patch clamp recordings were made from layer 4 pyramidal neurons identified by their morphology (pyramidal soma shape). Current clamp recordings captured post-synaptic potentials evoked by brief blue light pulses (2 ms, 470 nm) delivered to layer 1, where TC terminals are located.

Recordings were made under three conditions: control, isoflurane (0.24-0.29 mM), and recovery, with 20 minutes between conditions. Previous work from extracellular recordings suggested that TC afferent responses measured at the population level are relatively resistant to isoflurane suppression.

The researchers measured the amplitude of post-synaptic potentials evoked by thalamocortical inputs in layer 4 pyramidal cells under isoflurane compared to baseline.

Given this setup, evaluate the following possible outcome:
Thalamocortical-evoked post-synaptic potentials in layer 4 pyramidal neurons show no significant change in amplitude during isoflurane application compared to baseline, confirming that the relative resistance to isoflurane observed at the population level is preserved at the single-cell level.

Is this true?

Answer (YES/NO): NO